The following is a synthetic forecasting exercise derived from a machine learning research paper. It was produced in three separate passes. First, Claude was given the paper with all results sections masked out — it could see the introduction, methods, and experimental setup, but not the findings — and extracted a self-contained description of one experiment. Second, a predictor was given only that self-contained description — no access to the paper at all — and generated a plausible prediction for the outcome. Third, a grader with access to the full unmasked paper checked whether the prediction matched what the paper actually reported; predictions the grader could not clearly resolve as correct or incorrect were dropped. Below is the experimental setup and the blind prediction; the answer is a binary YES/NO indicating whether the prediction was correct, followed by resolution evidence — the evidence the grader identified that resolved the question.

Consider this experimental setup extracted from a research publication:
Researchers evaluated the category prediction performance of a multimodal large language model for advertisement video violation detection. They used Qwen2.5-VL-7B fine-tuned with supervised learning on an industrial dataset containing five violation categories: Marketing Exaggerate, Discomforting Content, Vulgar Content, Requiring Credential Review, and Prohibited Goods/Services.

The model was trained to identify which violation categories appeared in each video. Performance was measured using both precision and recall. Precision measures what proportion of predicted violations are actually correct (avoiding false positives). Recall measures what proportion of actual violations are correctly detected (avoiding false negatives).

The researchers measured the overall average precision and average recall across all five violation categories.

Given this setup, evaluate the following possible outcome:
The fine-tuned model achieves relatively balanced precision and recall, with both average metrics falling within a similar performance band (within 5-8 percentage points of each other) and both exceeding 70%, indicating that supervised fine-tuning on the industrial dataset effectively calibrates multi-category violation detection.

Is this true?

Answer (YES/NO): NO